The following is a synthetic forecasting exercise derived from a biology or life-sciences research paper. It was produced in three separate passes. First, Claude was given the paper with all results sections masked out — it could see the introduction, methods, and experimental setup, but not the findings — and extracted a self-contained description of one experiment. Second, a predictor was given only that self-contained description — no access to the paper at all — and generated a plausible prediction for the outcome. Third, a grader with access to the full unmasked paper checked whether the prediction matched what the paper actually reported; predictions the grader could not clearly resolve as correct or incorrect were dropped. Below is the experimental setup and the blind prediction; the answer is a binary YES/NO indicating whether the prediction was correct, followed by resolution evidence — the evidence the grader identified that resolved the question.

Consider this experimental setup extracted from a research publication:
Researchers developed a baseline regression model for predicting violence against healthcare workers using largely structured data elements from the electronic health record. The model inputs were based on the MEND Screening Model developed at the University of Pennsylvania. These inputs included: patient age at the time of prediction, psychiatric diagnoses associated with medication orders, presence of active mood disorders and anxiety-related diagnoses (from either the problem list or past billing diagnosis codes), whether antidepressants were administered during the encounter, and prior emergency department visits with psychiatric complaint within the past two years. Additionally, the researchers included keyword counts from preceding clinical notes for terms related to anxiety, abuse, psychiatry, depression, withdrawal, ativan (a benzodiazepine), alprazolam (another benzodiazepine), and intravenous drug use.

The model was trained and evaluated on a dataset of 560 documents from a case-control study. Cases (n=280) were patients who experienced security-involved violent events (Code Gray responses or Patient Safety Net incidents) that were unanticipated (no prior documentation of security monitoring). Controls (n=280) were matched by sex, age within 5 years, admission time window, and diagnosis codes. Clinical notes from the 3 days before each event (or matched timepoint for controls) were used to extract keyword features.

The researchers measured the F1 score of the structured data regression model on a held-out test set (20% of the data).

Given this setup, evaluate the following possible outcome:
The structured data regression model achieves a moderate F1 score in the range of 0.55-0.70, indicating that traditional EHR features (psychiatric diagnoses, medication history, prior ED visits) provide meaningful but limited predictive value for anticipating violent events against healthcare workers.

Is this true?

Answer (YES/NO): NO